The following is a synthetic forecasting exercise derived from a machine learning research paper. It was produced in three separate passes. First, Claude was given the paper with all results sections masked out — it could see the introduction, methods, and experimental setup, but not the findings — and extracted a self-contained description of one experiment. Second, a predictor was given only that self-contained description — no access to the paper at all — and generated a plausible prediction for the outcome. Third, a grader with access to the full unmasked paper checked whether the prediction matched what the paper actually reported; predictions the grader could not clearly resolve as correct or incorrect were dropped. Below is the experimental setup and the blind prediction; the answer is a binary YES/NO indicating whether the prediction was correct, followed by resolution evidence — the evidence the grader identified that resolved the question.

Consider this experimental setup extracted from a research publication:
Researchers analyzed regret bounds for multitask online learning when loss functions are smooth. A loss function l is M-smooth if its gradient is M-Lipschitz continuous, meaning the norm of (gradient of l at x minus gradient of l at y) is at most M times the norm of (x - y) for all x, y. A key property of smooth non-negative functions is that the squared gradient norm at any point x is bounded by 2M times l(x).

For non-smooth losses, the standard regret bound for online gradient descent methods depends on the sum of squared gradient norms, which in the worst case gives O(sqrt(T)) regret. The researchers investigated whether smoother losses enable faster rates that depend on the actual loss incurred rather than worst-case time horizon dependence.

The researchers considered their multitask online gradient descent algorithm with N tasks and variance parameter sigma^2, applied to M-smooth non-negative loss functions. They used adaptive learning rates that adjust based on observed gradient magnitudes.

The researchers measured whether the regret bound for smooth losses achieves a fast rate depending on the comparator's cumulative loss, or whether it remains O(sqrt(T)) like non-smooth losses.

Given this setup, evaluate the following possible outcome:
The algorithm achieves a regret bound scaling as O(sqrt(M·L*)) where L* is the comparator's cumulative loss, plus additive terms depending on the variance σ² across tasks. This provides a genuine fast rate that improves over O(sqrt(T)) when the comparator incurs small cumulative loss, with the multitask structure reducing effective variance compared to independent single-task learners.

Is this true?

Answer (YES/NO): YES